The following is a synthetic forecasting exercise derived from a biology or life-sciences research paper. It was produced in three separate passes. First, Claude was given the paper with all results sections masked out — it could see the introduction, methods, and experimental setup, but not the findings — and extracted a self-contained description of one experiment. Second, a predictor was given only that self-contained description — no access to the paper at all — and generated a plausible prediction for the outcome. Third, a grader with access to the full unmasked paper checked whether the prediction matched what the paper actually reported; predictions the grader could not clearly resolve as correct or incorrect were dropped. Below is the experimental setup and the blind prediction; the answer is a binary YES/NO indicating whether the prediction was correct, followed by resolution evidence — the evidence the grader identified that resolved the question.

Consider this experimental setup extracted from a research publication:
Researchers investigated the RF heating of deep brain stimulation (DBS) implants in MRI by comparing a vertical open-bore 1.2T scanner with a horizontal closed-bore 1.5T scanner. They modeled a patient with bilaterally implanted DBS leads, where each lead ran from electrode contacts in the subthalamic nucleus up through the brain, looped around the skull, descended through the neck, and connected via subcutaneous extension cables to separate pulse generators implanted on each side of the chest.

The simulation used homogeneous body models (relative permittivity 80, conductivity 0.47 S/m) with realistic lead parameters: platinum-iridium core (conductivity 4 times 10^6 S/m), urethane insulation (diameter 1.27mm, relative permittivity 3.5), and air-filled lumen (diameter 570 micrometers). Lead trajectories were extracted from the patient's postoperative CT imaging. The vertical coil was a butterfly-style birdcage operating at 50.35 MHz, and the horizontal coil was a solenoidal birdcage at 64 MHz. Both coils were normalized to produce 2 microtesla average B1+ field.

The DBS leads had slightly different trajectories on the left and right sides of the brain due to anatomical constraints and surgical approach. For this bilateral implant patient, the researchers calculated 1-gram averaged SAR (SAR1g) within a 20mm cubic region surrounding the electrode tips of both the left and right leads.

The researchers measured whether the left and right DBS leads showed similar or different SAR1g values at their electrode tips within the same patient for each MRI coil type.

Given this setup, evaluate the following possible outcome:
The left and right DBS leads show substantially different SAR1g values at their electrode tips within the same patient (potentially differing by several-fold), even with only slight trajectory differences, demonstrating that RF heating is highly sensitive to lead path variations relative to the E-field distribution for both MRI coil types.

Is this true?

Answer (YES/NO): YES